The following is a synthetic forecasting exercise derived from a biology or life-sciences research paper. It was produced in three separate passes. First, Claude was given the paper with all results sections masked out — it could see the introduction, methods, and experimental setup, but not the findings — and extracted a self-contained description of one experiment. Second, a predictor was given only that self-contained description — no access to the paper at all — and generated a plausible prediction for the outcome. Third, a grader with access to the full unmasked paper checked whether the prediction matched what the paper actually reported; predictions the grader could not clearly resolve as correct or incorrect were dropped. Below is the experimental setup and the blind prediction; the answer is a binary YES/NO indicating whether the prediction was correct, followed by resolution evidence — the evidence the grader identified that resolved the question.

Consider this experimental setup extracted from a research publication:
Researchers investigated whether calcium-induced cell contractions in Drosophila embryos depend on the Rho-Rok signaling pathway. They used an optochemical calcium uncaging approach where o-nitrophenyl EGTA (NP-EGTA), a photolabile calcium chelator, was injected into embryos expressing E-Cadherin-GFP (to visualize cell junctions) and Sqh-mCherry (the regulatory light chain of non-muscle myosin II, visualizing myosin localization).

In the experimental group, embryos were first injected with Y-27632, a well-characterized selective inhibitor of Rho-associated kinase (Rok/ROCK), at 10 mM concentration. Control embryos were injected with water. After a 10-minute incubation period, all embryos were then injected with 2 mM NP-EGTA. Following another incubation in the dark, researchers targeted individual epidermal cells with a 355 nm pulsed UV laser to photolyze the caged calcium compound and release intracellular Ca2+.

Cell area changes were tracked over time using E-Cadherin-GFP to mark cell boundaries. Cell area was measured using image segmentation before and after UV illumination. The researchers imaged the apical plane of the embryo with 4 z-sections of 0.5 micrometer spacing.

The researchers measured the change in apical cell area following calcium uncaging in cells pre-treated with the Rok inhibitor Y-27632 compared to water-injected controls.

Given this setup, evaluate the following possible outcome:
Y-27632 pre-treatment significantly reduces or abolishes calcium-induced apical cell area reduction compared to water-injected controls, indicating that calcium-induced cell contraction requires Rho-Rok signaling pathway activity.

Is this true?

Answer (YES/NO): YES